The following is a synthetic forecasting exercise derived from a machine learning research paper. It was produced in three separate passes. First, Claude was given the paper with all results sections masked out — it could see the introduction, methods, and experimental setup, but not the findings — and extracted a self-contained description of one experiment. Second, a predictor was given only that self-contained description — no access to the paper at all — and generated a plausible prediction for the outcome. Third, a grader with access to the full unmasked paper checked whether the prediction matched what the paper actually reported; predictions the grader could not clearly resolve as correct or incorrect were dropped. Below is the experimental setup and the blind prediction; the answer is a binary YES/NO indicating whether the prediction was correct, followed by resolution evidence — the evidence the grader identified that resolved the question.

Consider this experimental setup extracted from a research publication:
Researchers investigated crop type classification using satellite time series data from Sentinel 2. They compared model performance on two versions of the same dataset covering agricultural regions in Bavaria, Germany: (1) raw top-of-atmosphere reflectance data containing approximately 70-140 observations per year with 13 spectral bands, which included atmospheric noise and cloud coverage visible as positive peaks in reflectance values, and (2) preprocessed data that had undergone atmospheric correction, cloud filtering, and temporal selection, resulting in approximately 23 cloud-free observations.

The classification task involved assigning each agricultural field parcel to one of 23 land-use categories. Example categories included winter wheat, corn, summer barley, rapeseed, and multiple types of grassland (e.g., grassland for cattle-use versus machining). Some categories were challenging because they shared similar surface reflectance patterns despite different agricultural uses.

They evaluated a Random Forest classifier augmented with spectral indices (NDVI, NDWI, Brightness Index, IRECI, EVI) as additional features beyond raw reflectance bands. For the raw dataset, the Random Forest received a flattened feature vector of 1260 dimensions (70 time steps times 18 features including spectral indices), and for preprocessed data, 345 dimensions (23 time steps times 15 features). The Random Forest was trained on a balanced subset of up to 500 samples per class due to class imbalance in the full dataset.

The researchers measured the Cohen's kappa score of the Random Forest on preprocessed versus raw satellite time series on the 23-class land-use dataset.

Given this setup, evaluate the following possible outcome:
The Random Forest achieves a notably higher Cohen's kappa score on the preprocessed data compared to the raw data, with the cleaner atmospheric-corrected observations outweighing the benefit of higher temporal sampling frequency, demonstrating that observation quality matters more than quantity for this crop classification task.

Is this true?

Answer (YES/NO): YES